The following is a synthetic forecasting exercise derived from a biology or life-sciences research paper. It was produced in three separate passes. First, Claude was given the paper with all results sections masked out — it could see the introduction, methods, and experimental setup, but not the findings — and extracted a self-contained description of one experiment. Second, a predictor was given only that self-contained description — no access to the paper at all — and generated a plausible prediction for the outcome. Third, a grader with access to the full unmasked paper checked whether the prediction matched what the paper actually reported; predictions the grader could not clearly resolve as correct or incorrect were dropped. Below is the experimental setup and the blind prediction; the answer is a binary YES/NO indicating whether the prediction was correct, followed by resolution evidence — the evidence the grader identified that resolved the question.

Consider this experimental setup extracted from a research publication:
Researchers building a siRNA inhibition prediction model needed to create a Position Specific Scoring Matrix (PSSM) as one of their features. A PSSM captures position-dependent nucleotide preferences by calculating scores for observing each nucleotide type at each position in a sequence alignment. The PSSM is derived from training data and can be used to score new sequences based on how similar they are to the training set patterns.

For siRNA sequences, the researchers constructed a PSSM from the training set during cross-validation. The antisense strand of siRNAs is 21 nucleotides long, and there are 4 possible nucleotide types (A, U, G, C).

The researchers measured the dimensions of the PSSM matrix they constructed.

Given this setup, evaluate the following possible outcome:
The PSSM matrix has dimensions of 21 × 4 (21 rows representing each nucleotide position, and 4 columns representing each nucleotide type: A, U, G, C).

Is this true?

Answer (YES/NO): NO